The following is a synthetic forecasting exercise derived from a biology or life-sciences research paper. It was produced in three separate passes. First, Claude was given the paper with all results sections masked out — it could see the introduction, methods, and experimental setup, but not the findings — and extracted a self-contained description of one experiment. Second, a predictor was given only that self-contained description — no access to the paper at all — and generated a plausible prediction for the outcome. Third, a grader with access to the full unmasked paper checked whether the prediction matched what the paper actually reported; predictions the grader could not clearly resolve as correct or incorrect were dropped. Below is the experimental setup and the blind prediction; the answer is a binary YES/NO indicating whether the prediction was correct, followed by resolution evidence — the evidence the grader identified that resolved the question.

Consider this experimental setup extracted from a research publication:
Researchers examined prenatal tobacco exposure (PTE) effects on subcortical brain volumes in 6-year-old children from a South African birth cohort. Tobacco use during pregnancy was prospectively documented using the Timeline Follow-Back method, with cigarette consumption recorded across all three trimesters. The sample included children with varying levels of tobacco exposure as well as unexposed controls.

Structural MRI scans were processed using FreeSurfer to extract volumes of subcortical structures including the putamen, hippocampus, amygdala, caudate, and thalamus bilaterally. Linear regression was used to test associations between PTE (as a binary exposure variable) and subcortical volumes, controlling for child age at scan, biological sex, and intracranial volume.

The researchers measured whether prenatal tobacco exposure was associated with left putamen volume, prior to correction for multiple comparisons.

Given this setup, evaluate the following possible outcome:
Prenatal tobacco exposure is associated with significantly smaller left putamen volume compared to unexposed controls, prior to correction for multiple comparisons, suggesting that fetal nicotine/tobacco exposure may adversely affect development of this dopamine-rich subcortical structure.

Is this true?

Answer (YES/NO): YES